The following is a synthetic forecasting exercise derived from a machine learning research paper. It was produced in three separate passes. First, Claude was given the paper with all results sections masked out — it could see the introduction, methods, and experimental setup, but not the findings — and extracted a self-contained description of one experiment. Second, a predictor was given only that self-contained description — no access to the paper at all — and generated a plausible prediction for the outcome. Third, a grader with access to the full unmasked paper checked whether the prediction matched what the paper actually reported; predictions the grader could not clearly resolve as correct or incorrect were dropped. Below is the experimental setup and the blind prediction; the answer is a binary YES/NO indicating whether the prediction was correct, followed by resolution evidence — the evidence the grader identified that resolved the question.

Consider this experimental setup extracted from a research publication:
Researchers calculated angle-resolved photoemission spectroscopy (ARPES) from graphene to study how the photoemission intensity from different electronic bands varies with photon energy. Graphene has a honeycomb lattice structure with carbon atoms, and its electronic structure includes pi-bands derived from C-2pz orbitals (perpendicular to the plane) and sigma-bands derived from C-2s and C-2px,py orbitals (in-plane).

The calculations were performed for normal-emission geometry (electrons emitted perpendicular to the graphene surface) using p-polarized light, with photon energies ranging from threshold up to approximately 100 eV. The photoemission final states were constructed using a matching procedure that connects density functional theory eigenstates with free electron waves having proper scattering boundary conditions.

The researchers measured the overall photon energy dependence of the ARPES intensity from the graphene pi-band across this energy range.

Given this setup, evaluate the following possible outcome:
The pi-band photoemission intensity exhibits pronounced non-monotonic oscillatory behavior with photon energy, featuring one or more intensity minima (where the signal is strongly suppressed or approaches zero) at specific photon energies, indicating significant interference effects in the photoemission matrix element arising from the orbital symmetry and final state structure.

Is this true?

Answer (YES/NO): NO